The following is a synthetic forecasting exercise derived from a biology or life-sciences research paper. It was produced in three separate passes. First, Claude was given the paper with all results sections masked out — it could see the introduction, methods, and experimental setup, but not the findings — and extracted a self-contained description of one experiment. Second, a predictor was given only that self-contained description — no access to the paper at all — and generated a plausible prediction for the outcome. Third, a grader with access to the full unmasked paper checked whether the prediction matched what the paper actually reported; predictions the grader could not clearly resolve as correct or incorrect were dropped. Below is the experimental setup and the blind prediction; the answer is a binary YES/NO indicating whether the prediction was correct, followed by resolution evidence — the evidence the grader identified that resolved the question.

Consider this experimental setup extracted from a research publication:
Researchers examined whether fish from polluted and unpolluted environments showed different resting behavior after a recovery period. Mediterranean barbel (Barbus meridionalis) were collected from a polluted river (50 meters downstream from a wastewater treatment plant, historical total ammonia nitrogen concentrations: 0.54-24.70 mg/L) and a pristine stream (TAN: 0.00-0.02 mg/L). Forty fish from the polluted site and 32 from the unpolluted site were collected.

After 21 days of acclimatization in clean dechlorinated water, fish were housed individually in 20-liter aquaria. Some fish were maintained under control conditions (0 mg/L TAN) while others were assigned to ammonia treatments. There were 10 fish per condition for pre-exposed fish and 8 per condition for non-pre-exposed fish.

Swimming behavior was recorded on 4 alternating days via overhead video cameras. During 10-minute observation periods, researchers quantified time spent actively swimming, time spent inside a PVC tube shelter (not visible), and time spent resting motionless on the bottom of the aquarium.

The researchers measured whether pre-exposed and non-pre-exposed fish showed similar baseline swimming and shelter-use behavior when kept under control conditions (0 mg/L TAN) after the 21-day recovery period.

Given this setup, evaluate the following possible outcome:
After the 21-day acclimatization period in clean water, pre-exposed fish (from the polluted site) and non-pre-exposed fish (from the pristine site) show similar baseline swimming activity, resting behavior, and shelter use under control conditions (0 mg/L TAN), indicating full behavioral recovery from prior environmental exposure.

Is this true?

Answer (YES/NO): NO